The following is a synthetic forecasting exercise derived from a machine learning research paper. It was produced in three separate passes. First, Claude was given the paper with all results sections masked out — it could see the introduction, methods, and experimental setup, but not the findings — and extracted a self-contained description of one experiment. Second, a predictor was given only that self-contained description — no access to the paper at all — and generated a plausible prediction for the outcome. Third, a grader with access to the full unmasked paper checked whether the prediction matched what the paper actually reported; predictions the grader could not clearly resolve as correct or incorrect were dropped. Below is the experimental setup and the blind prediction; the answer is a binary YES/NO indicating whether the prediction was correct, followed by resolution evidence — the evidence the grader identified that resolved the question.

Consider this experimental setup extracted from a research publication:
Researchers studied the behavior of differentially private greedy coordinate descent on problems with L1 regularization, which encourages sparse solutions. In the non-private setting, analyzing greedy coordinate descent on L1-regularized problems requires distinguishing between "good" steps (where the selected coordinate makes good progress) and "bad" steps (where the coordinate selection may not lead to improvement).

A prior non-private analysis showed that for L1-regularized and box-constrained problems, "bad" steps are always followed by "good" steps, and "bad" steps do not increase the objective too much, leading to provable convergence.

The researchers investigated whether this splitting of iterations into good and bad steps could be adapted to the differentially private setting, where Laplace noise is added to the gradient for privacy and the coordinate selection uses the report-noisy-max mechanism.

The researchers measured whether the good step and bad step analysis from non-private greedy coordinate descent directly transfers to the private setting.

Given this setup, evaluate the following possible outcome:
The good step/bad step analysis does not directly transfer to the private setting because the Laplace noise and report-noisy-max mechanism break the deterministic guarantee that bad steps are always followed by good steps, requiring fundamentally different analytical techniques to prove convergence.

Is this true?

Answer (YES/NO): YES